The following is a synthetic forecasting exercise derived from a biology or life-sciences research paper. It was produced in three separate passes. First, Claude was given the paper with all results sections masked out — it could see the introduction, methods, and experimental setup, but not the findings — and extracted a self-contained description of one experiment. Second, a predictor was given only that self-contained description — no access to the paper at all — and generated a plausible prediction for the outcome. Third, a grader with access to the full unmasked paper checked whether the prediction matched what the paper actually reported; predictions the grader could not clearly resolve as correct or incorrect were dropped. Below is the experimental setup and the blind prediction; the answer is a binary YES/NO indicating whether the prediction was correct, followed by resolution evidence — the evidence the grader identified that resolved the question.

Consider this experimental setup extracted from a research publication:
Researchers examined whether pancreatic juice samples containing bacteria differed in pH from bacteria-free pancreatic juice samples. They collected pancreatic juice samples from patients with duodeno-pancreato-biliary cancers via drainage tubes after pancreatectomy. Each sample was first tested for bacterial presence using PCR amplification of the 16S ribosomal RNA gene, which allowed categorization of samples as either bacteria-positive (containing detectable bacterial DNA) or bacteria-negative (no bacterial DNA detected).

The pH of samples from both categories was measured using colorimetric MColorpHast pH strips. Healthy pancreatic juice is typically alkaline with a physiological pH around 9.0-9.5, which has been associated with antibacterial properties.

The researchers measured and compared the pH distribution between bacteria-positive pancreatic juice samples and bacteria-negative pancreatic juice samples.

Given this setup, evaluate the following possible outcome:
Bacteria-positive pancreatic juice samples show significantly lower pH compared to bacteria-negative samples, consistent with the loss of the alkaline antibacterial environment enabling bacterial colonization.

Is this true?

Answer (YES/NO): YES